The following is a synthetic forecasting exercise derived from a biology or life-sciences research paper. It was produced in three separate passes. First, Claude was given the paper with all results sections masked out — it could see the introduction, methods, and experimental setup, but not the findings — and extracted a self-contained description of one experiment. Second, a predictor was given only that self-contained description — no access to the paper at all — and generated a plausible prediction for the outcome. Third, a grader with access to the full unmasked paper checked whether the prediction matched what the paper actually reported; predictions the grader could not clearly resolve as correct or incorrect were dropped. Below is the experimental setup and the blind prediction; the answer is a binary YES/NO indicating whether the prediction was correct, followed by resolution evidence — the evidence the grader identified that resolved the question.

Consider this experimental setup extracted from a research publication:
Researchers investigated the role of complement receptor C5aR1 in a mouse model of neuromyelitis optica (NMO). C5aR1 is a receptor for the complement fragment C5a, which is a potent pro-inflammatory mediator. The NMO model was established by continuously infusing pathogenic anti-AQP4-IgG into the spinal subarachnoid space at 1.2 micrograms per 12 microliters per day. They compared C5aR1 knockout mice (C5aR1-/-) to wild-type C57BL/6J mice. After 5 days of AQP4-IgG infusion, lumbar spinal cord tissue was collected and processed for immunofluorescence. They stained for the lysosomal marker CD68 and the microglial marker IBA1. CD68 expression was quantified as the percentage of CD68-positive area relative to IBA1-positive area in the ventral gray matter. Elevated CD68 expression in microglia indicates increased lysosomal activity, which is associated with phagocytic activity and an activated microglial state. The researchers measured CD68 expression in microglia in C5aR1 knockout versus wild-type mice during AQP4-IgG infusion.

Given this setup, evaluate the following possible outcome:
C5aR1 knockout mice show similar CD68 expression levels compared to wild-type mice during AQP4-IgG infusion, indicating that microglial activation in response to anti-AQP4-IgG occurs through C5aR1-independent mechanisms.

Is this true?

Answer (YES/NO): NO